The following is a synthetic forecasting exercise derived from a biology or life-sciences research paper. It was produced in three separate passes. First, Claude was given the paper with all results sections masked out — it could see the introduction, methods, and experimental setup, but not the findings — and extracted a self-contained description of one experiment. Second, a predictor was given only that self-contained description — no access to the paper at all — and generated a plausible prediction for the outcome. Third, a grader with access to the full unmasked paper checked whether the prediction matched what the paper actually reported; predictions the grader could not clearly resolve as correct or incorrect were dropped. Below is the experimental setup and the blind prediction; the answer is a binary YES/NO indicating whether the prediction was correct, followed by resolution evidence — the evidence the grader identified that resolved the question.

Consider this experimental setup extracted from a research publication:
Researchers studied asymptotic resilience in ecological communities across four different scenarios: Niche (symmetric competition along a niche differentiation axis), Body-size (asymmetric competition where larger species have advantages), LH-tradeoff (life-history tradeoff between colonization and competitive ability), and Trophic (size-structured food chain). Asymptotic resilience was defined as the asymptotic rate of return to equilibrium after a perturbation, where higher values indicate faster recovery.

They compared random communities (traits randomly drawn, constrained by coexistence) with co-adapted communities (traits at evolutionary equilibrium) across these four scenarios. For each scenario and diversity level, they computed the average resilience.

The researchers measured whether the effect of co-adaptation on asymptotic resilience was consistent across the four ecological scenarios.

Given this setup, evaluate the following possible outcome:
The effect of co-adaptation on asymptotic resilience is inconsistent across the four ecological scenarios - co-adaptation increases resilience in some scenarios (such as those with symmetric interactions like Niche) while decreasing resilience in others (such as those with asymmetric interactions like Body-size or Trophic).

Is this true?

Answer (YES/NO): NO